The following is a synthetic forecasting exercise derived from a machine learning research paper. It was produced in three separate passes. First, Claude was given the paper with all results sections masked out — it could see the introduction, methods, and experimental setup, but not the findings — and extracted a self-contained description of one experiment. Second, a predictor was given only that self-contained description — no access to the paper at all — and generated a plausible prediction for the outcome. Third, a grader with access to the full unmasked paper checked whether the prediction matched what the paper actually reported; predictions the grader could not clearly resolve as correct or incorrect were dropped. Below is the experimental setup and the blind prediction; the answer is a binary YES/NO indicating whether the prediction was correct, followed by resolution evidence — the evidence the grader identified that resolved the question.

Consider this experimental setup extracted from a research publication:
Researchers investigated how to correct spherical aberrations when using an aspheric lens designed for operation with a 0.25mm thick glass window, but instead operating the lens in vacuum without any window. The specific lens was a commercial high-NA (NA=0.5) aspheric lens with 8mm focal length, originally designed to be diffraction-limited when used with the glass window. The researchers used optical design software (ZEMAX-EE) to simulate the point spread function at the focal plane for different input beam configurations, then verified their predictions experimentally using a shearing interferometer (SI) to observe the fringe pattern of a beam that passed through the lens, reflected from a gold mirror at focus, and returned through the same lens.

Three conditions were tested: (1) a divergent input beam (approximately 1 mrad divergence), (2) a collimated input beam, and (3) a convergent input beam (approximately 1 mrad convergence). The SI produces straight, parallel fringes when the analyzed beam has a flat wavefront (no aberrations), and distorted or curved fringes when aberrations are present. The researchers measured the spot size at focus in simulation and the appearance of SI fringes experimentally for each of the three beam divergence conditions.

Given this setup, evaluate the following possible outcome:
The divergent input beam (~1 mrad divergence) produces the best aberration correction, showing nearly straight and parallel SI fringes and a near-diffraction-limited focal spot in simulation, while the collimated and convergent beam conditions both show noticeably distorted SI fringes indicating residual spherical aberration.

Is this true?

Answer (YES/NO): NO